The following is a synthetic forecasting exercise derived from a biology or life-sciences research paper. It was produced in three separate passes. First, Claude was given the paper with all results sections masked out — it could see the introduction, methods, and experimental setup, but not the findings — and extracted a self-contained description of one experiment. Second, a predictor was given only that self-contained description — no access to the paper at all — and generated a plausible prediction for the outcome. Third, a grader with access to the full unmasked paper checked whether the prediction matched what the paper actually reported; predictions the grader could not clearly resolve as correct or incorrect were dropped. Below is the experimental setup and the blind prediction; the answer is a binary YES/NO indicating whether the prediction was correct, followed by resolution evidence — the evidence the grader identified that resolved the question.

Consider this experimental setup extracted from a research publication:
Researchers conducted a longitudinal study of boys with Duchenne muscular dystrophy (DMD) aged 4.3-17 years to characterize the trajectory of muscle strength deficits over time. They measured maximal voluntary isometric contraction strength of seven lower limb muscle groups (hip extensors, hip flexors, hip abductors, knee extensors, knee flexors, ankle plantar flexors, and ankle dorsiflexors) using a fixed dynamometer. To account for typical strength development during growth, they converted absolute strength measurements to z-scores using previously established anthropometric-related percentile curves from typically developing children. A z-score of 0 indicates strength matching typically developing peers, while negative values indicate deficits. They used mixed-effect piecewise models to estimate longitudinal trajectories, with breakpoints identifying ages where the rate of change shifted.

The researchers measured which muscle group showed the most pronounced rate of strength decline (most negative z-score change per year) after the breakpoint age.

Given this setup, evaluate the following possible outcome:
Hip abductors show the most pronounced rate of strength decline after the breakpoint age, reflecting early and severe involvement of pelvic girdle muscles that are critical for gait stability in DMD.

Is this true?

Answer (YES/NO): NO